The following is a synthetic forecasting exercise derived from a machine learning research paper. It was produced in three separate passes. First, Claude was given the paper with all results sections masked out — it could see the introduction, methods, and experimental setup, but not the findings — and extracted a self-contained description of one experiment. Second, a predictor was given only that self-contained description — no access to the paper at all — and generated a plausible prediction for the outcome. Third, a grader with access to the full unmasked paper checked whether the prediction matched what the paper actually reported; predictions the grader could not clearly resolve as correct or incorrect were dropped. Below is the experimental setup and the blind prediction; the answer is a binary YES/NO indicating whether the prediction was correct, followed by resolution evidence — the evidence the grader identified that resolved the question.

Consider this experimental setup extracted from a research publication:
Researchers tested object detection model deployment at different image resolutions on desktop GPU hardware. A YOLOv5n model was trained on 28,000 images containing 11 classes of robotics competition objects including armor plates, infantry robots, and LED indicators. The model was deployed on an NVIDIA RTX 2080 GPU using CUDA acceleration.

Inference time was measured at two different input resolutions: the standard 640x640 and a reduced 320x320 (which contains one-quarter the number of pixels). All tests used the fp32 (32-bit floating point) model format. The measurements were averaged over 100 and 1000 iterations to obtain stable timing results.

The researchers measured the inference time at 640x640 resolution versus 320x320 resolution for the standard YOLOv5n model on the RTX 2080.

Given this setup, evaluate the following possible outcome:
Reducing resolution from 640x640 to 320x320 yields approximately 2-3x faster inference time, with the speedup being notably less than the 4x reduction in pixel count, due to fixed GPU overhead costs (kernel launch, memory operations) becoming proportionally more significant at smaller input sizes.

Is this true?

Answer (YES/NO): YES